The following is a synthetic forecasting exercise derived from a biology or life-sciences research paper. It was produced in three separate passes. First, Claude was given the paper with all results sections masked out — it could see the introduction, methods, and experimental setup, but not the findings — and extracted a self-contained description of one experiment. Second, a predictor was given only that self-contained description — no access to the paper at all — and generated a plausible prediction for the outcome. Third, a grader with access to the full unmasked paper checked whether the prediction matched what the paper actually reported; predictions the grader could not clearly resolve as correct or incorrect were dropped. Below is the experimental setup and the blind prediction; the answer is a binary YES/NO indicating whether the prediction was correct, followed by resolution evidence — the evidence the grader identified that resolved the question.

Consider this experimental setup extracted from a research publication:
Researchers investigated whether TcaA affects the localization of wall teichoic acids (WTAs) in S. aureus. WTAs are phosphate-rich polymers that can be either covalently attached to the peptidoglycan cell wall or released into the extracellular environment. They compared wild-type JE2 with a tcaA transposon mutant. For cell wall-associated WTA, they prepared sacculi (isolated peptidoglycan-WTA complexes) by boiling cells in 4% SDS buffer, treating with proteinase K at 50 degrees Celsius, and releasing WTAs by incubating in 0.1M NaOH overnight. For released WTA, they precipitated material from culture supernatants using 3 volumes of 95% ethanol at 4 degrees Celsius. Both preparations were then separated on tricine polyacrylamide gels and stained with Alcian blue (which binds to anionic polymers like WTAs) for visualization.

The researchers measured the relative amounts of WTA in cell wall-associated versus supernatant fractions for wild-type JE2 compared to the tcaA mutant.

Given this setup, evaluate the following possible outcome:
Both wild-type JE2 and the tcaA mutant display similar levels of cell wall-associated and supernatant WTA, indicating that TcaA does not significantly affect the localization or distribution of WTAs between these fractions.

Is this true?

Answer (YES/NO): NO